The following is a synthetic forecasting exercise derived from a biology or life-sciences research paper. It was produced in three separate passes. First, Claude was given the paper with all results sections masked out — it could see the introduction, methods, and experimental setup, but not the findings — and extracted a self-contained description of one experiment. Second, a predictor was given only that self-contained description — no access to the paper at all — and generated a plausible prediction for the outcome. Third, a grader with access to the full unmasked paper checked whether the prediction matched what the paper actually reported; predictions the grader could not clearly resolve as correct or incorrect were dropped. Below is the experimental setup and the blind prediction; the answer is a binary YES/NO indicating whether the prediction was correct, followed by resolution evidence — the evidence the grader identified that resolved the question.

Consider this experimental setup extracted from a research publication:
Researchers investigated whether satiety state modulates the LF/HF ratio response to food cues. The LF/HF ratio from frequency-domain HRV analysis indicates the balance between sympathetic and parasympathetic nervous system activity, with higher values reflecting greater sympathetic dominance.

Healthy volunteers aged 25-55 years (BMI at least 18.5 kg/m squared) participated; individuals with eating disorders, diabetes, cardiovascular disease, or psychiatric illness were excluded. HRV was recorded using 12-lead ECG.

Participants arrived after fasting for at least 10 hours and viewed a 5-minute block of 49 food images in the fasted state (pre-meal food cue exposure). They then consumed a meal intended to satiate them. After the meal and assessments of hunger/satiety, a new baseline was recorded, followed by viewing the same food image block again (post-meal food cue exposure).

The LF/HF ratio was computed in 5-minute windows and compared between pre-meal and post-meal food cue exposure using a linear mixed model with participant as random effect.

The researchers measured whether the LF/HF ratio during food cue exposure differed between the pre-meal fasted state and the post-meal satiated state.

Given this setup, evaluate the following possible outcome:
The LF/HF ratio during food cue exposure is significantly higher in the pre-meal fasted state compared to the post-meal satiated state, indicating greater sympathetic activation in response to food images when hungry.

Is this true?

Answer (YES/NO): NO